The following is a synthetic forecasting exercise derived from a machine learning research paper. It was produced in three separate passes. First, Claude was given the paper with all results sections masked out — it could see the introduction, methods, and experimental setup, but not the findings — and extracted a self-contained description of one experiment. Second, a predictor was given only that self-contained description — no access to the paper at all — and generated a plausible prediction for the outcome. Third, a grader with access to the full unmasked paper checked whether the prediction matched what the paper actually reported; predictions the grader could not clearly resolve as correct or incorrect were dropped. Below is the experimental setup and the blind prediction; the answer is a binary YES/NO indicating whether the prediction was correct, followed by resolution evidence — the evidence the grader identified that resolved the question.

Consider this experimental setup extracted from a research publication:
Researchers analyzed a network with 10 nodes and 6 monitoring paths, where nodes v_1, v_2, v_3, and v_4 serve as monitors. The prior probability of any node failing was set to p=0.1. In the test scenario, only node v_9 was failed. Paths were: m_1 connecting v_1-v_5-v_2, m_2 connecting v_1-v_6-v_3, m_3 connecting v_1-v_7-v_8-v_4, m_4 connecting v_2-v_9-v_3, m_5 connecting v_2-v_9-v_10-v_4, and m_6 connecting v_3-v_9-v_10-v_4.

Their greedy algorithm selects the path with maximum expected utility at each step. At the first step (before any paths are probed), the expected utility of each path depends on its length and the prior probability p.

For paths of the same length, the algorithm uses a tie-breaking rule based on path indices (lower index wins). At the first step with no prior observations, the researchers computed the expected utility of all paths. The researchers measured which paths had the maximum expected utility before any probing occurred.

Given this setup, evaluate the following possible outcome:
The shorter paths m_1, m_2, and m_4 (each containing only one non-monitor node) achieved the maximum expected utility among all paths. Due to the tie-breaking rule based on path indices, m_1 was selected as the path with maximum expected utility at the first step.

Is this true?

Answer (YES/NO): NO